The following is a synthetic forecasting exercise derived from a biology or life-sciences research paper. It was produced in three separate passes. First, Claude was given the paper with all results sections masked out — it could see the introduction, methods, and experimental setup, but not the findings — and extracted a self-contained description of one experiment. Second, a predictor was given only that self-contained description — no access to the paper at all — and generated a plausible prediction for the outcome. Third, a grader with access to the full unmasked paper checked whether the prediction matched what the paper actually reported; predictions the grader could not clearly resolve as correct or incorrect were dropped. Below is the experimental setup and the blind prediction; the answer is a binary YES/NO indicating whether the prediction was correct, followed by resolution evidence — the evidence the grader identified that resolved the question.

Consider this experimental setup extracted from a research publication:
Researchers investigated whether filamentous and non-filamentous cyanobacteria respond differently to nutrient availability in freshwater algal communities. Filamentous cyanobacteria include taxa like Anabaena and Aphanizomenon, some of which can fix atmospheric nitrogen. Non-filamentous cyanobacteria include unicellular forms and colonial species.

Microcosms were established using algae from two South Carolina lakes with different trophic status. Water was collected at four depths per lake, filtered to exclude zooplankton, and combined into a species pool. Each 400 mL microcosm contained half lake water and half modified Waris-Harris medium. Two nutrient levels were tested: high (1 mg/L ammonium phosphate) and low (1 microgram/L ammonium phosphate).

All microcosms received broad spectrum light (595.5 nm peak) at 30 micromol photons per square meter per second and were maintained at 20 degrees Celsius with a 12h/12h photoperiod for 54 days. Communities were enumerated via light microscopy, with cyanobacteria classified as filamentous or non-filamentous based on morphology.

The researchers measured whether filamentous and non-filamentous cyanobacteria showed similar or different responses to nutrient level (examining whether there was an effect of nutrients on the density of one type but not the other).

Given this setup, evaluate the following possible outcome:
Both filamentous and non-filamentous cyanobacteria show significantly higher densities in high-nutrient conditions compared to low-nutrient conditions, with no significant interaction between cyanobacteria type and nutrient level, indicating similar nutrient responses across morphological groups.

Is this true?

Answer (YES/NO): NO